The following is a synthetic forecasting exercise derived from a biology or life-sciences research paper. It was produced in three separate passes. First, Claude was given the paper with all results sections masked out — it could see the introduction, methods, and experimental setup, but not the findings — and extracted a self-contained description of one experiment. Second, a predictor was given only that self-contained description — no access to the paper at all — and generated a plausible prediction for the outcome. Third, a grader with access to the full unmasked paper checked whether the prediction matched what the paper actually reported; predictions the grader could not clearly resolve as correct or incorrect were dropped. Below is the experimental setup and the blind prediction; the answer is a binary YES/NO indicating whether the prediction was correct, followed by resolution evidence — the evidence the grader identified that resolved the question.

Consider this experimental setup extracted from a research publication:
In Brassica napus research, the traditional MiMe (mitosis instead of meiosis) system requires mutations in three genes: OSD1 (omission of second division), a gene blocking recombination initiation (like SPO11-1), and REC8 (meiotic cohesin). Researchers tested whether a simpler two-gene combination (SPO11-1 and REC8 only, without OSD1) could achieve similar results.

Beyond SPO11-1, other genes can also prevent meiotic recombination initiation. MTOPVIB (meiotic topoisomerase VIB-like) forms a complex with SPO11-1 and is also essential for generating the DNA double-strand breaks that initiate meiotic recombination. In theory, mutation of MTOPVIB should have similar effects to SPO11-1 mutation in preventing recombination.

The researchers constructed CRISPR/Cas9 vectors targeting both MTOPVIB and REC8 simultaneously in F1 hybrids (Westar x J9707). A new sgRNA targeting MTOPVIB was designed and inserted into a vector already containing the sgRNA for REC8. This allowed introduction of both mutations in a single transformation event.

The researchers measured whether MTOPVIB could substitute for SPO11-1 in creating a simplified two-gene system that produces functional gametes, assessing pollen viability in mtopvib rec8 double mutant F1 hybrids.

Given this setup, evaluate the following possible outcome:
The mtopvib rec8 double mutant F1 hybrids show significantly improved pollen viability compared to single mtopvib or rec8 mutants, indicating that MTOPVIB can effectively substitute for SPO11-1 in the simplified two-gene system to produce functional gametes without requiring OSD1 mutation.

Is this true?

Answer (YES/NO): YES